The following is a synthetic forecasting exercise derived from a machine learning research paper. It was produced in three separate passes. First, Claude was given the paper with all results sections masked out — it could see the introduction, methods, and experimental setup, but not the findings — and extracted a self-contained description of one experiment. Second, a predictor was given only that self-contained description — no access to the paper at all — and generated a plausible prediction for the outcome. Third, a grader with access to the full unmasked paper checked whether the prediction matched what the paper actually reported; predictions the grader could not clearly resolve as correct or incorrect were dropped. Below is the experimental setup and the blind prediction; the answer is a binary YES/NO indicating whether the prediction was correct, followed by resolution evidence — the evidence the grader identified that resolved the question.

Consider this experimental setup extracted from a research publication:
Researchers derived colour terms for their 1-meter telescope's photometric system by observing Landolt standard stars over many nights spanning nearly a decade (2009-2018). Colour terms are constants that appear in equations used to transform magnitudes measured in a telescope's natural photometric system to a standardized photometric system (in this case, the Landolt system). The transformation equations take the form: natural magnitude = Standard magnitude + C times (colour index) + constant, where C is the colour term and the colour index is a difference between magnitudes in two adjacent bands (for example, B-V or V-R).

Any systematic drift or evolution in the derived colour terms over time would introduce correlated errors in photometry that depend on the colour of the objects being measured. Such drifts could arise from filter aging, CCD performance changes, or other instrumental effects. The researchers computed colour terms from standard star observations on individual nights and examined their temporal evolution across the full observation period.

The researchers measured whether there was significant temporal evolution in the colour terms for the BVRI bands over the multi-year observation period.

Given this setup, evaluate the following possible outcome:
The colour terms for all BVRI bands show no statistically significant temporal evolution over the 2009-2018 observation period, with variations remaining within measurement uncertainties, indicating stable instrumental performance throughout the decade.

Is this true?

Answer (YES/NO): YES